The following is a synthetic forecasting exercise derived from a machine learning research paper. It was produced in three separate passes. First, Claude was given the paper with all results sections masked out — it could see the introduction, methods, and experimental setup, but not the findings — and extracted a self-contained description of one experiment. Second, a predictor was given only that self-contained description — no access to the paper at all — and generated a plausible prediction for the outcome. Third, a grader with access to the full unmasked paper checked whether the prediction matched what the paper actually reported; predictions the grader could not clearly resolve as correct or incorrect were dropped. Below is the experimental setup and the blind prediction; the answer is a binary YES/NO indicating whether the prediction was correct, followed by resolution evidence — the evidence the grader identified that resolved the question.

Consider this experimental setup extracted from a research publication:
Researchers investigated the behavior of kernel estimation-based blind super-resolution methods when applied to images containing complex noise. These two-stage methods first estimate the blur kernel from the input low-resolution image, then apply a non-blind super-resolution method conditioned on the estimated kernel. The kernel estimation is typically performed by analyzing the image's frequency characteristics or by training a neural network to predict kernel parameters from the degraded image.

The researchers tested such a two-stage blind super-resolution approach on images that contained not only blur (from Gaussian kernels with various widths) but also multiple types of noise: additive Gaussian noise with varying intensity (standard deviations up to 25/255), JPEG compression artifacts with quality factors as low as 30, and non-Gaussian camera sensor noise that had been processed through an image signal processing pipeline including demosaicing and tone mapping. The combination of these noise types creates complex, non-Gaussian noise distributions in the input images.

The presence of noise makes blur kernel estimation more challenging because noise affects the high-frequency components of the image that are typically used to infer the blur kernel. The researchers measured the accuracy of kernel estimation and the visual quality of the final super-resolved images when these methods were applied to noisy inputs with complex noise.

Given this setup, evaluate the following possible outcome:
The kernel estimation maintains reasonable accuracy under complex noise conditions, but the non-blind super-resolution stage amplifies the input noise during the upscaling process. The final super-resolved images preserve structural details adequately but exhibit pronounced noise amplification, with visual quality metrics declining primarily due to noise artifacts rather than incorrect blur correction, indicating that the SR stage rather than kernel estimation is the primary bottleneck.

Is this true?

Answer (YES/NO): NO